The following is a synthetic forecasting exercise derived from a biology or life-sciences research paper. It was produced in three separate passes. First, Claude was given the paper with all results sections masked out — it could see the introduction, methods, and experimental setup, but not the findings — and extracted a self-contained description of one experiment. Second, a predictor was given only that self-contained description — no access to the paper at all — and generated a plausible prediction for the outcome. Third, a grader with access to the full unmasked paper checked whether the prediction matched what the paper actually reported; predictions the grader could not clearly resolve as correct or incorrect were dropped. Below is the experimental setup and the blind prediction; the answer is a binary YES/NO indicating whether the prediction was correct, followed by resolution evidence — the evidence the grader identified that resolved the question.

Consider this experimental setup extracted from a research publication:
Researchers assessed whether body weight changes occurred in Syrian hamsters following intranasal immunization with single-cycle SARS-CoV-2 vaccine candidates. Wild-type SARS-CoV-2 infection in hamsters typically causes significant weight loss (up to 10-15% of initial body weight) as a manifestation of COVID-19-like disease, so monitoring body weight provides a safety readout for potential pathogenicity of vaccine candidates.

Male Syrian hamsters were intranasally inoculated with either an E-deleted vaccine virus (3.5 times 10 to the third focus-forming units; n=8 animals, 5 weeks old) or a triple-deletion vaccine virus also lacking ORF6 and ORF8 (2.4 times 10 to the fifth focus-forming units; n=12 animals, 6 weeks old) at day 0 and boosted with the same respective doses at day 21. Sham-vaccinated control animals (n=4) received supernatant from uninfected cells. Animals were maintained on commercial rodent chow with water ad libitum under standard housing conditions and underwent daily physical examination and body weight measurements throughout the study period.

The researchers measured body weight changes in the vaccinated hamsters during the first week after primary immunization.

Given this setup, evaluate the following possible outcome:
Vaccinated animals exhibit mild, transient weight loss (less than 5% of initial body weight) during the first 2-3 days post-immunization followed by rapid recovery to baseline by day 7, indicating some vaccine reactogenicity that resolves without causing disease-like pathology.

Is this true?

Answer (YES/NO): NO